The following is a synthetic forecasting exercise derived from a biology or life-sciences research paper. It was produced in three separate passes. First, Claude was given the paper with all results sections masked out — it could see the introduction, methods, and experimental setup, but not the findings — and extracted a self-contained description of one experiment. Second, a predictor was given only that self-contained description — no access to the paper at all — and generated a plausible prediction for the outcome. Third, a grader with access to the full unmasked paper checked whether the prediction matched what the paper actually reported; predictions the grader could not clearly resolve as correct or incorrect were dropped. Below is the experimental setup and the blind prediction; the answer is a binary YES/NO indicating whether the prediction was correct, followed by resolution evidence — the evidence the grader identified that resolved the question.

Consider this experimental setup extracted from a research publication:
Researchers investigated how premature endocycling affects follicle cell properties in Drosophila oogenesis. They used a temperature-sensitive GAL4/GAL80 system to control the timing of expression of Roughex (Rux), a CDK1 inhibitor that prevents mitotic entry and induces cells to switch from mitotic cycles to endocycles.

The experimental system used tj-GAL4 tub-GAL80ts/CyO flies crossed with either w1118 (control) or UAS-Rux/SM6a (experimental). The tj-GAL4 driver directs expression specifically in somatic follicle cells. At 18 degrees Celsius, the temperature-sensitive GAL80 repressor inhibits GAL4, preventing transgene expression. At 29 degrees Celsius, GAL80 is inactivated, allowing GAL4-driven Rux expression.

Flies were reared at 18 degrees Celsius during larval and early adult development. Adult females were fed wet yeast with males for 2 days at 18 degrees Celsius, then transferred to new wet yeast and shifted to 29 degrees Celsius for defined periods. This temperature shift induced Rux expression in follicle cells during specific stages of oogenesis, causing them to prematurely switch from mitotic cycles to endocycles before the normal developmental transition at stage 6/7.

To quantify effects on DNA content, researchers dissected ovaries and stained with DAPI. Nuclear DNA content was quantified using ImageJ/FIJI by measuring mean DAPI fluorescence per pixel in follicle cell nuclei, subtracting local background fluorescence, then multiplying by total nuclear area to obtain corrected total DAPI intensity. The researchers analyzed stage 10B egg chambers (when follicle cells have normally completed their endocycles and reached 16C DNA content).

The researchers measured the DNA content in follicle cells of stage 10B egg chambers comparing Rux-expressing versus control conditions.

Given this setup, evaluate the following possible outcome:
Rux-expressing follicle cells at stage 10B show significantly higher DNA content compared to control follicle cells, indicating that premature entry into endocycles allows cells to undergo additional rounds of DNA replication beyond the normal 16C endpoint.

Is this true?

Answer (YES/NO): YES